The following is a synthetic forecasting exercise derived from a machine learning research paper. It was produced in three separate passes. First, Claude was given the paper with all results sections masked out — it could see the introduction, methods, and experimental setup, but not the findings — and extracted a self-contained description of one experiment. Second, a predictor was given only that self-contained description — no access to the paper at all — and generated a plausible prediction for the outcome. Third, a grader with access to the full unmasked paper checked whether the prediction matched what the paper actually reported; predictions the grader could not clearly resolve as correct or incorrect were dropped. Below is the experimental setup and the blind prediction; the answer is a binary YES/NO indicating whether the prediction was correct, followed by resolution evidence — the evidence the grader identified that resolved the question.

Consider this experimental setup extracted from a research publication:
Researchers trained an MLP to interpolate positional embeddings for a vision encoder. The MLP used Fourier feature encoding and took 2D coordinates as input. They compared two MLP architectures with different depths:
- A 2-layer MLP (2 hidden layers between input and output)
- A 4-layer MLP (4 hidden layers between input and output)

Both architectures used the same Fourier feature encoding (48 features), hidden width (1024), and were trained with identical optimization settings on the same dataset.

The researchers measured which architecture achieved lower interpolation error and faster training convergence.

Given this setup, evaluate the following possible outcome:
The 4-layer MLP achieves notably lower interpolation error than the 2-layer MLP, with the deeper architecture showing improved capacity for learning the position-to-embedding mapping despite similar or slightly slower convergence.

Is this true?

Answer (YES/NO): NO